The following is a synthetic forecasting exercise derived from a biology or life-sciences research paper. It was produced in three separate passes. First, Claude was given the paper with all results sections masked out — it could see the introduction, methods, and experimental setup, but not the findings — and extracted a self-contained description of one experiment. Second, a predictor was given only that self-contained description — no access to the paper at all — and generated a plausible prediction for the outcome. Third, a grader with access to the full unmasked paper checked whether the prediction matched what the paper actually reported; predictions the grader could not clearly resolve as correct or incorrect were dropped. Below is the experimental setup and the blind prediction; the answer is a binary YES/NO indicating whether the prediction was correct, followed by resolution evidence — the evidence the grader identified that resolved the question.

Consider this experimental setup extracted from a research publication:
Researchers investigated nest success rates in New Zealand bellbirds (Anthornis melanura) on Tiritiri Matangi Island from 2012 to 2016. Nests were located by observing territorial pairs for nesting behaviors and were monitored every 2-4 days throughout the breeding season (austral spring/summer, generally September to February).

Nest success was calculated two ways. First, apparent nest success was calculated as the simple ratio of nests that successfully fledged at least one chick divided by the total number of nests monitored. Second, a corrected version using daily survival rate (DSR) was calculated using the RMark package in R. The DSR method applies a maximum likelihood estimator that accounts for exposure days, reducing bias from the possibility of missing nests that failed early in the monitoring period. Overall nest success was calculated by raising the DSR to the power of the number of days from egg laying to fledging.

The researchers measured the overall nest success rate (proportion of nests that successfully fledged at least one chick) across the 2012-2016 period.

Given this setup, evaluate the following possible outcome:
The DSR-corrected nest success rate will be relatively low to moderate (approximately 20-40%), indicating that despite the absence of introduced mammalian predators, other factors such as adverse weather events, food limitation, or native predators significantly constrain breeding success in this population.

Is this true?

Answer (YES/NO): NO